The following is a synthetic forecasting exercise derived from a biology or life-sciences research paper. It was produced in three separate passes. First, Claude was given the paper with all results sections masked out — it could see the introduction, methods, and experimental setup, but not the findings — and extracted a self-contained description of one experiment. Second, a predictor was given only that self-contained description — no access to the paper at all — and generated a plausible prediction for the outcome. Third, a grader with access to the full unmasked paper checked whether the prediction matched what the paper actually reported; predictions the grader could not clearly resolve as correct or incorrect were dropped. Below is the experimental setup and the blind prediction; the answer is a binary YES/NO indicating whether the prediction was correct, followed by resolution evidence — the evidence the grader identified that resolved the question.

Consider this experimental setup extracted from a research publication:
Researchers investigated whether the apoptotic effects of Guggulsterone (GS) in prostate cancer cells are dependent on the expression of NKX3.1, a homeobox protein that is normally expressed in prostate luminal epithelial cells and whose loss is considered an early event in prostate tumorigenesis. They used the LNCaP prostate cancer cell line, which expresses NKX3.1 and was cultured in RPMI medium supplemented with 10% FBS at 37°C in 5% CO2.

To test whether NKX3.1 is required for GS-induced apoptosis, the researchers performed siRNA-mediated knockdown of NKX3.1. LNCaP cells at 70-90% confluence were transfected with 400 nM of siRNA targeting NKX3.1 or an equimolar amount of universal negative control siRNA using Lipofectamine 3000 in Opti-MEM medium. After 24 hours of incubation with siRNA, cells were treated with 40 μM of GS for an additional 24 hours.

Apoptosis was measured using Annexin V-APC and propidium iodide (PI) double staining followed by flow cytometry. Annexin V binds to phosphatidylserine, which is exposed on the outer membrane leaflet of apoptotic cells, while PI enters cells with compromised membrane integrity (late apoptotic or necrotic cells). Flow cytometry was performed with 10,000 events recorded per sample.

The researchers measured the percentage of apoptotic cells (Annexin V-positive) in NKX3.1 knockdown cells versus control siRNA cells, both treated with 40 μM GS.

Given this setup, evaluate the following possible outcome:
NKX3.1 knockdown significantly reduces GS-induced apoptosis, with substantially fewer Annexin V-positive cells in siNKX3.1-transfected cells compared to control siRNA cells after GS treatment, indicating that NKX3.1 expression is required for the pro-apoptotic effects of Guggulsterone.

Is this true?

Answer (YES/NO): NO